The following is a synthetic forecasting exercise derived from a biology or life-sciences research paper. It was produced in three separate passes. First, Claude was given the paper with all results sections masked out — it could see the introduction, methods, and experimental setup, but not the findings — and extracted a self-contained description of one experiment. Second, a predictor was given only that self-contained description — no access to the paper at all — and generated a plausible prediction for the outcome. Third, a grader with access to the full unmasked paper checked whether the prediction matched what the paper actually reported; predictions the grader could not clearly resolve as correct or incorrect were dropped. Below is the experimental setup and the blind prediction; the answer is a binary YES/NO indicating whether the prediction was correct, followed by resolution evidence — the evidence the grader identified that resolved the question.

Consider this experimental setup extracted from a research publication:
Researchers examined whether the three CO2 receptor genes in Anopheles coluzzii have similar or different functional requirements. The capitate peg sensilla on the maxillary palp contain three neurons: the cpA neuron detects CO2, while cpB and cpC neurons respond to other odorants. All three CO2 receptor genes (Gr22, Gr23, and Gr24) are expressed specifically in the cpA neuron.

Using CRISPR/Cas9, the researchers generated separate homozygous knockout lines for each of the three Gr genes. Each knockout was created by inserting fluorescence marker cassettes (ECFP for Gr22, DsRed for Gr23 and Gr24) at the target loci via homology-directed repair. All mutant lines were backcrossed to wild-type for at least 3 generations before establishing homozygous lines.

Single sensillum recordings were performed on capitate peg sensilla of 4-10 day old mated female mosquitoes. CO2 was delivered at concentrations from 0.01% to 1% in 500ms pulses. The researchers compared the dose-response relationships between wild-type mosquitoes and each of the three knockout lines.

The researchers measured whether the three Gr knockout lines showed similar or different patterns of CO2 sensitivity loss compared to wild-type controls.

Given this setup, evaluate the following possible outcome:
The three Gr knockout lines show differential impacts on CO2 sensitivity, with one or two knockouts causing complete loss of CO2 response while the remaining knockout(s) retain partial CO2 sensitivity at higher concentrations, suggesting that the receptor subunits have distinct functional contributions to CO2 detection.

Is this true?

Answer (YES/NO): YES